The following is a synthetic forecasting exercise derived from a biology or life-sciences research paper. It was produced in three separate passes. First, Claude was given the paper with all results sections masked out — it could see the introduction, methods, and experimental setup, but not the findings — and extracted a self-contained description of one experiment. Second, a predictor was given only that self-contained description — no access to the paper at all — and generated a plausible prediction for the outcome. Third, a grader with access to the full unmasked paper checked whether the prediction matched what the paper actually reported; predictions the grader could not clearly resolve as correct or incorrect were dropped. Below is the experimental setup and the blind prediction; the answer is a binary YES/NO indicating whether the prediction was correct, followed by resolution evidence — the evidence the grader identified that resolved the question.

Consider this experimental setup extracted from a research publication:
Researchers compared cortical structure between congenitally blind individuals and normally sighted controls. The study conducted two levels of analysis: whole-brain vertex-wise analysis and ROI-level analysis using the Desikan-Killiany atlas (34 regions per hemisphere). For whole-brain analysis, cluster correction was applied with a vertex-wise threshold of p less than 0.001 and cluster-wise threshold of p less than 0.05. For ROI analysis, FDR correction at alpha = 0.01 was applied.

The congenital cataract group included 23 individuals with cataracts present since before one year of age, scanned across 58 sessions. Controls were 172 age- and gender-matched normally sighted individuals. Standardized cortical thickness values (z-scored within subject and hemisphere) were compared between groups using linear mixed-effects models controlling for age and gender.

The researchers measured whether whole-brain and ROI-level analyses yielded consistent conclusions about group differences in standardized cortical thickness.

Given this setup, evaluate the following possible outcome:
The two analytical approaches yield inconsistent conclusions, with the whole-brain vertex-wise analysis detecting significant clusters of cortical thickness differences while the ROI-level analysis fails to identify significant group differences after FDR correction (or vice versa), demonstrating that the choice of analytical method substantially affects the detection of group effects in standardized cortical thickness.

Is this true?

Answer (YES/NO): NO